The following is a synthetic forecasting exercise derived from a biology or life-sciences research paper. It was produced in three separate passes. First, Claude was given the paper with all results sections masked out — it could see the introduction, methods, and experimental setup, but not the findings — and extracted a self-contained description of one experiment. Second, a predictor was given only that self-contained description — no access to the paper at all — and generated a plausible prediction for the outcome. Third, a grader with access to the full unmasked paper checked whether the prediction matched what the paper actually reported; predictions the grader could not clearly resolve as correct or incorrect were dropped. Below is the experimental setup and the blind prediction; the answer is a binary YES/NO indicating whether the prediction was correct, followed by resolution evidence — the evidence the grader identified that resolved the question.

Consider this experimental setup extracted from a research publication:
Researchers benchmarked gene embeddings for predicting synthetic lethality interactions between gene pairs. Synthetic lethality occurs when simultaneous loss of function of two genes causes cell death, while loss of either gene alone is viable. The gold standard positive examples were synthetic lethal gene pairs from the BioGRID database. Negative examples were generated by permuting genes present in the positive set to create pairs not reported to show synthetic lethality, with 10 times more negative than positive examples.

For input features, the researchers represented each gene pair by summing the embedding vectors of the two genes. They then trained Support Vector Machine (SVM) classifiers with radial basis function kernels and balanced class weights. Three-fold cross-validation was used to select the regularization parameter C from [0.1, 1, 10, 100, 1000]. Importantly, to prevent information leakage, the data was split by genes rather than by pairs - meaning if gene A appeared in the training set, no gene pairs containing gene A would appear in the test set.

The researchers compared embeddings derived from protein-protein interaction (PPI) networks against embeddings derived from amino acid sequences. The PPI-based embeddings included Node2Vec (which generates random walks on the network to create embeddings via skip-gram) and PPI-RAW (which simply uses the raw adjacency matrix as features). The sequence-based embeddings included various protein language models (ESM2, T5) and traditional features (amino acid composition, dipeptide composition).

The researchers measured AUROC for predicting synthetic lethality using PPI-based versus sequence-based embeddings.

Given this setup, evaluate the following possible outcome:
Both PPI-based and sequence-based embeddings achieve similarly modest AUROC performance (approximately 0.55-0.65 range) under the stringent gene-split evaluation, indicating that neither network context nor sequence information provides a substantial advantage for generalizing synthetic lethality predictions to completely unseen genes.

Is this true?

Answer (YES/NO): NO